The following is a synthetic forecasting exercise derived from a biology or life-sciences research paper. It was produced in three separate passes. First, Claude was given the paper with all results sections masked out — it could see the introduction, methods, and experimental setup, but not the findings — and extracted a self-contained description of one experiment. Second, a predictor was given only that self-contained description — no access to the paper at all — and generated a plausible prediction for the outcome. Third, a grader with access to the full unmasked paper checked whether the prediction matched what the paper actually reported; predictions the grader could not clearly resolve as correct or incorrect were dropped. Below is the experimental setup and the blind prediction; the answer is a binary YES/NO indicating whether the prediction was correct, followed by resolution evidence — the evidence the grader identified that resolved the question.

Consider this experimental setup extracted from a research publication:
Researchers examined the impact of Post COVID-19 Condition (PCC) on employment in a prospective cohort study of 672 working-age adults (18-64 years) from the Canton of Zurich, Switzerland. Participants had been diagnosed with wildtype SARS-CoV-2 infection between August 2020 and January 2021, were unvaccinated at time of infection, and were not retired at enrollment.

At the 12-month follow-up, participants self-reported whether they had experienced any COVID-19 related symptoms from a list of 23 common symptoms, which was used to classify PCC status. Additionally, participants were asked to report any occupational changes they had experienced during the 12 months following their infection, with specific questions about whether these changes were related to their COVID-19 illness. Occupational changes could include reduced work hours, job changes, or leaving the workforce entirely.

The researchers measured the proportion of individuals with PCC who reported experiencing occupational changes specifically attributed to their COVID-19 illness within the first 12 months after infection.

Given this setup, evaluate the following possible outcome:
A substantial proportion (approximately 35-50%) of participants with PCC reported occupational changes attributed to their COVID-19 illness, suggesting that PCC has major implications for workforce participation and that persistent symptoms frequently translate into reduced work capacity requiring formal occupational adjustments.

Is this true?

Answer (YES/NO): NO